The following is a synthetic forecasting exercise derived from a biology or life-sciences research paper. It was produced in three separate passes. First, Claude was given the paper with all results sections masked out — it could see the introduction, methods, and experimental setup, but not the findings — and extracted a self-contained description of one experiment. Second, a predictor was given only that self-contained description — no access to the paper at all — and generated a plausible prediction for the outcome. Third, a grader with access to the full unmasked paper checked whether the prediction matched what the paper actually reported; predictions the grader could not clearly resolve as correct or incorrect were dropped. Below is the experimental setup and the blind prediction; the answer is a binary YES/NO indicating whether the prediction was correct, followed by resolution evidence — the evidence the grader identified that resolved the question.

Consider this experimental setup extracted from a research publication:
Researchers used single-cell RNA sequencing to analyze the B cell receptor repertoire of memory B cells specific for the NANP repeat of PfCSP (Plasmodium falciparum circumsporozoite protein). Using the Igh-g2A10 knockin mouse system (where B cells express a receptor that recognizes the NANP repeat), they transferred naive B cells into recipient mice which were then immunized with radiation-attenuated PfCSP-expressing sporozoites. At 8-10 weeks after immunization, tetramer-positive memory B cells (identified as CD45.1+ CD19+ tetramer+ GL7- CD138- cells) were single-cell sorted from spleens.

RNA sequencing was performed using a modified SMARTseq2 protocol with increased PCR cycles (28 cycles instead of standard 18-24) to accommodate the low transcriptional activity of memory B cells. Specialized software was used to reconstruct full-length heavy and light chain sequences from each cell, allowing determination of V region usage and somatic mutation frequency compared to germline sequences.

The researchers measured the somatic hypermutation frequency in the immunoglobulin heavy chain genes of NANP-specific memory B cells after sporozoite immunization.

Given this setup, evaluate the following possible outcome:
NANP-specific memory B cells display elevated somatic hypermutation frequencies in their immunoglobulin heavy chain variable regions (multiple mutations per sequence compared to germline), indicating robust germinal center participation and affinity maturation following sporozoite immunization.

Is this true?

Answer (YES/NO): NO